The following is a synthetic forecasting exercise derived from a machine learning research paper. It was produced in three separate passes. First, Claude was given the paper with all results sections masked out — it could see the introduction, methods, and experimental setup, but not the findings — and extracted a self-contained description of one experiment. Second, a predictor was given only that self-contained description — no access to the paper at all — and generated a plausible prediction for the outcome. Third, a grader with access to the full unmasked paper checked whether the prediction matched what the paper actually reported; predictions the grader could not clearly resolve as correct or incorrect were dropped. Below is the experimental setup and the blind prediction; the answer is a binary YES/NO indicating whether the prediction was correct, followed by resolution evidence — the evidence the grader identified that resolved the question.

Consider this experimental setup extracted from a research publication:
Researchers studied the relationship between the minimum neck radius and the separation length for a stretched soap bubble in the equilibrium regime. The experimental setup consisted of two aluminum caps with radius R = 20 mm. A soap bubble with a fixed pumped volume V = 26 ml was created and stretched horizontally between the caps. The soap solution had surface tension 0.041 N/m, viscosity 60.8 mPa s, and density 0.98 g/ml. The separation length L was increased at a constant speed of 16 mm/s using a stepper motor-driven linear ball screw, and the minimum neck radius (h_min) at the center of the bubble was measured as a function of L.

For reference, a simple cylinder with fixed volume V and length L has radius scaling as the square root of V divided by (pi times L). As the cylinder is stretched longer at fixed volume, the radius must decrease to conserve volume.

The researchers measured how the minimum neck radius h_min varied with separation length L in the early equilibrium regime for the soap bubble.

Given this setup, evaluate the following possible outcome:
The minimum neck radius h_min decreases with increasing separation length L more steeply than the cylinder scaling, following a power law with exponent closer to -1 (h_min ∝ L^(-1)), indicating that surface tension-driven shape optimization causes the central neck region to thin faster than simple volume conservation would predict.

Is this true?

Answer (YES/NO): NO